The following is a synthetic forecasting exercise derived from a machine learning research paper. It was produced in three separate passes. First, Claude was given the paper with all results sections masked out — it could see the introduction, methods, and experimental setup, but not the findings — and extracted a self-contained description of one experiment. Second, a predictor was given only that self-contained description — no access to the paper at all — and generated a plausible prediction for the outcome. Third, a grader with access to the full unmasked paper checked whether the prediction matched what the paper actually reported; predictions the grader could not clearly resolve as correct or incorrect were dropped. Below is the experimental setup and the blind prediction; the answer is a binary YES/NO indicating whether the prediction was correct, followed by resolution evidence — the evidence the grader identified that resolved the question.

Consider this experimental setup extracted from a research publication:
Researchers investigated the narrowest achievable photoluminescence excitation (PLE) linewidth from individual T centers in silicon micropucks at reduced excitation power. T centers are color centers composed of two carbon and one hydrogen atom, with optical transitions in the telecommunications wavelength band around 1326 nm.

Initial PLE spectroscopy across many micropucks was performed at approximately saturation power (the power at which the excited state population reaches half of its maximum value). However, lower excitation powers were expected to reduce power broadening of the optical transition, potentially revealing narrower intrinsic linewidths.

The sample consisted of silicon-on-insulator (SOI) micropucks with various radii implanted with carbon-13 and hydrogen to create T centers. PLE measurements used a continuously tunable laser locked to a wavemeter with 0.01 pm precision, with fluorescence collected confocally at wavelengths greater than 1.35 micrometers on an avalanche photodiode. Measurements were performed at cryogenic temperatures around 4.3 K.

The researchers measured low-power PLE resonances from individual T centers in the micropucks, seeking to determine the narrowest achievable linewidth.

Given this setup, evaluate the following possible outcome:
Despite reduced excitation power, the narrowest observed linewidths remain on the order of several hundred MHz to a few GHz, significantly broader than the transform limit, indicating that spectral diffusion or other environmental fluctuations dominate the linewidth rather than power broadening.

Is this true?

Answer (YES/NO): YES